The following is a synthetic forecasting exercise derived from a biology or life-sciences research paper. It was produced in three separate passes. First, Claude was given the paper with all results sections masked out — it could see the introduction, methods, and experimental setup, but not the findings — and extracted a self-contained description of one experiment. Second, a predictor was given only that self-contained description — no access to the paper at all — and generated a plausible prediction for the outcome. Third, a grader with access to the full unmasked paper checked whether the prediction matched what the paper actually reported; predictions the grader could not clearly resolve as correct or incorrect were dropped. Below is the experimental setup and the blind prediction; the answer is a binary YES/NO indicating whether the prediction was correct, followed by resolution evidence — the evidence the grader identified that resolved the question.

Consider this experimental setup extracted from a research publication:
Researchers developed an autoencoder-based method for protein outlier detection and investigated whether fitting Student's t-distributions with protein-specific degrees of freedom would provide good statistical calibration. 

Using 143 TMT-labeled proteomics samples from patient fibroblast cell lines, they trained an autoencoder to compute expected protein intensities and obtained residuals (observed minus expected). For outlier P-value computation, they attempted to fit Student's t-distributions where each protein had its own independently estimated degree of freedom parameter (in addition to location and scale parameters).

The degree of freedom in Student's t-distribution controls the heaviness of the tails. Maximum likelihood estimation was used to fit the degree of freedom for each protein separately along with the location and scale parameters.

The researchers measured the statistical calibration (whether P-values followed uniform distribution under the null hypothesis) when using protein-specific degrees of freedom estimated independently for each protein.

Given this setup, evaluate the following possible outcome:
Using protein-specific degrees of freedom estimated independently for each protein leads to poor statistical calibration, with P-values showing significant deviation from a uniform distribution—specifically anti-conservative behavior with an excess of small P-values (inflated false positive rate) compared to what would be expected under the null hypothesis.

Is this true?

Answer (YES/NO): NO